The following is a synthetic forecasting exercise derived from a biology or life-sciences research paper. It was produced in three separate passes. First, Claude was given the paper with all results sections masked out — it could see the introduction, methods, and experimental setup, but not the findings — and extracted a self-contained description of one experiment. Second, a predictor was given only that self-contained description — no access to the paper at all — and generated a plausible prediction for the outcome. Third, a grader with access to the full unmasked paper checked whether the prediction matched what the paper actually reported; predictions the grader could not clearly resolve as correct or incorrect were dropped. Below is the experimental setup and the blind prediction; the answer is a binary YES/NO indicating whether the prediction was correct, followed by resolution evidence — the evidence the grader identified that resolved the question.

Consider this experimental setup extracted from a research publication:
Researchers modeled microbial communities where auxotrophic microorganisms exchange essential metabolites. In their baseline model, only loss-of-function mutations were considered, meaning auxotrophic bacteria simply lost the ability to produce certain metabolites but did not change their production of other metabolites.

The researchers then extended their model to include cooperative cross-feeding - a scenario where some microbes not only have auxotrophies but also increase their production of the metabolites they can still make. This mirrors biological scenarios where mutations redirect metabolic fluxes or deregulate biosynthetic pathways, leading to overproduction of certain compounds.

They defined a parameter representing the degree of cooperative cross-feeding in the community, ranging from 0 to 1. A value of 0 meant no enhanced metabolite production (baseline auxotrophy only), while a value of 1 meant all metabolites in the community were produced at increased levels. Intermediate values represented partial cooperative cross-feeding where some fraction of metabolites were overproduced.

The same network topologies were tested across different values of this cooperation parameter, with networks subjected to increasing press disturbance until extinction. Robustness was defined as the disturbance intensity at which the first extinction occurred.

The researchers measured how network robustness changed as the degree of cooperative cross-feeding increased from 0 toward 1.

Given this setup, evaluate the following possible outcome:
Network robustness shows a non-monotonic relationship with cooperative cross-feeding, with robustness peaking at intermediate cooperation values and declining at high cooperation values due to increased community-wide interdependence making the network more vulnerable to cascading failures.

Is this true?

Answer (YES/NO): NO